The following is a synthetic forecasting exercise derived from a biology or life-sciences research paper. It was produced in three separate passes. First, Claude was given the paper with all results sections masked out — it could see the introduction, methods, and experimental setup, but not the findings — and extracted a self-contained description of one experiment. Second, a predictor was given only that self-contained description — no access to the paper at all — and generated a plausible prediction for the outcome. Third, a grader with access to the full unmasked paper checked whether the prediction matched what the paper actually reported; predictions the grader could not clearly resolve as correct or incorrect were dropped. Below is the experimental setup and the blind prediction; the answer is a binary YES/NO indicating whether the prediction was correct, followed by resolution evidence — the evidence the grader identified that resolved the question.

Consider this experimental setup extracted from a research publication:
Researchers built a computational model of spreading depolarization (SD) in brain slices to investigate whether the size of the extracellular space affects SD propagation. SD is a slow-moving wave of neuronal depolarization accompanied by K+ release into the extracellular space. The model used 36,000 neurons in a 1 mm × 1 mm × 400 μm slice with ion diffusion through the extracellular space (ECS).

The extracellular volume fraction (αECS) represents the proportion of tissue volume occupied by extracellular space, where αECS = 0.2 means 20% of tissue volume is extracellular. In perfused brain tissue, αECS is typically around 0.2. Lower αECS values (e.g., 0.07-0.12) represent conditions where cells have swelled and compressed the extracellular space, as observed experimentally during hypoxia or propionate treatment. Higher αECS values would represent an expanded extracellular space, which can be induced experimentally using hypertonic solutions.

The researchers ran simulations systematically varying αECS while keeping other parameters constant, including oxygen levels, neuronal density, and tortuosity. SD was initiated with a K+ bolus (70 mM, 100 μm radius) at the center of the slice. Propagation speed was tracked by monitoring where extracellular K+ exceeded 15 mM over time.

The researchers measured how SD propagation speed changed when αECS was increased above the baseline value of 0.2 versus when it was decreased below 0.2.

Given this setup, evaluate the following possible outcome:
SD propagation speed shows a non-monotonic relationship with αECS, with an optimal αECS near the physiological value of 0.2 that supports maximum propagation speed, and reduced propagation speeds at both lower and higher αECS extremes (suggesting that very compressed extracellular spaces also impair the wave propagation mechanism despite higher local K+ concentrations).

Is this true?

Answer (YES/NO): NO